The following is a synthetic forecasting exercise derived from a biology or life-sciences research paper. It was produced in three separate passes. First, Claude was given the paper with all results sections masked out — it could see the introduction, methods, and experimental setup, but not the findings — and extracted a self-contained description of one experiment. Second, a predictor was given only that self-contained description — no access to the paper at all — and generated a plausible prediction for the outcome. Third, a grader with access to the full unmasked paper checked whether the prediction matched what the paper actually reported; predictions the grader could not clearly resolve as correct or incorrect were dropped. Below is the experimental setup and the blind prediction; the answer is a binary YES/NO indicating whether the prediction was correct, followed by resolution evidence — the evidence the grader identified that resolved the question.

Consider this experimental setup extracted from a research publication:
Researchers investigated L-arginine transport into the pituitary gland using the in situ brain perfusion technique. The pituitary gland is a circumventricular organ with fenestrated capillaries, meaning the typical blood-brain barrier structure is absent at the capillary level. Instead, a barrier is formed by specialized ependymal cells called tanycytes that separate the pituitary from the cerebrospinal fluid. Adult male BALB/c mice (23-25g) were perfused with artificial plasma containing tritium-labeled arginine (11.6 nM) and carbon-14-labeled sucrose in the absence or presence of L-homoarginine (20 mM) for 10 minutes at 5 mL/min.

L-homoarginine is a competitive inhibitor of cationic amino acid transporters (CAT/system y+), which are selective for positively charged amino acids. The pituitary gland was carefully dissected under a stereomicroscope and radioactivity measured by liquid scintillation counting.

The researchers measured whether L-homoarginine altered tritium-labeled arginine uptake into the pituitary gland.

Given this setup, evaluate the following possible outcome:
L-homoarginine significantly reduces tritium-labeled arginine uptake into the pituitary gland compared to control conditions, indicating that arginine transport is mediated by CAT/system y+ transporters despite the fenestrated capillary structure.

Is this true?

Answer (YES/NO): YES